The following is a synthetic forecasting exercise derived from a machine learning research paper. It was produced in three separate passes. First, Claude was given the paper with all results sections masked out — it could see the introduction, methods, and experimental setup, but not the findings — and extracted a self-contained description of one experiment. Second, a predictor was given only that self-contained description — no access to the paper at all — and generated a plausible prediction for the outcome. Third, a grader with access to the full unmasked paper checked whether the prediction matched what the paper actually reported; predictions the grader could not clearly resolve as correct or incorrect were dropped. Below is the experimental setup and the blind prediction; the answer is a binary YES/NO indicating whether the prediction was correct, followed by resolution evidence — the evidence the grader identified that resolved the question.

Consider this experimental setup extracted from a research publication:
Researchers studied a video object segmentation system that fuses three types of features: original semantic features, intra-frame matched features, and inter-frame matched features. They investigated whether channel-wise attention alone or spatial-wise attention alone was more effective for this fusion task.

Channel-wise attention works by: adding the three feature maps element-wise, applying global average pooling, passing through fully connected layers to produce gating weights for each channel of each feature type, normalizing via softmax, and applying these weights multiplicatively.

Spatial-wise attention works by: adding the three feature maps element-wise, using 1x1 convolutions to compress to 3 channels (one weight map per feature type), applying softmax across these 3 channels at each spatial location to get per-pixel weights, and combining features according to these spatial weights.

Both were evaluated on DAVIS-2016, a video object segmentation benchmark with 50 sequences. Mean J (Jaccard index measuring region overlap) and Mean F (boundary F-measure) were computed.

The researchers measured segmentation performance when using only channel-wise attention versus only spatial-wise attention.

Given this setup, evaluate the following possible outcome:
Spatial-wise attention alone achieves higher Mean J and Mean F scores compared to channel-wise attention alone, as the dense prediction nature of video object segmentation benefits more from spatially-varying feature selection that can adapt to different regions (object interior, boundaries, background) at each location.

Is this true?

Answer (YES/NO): NO